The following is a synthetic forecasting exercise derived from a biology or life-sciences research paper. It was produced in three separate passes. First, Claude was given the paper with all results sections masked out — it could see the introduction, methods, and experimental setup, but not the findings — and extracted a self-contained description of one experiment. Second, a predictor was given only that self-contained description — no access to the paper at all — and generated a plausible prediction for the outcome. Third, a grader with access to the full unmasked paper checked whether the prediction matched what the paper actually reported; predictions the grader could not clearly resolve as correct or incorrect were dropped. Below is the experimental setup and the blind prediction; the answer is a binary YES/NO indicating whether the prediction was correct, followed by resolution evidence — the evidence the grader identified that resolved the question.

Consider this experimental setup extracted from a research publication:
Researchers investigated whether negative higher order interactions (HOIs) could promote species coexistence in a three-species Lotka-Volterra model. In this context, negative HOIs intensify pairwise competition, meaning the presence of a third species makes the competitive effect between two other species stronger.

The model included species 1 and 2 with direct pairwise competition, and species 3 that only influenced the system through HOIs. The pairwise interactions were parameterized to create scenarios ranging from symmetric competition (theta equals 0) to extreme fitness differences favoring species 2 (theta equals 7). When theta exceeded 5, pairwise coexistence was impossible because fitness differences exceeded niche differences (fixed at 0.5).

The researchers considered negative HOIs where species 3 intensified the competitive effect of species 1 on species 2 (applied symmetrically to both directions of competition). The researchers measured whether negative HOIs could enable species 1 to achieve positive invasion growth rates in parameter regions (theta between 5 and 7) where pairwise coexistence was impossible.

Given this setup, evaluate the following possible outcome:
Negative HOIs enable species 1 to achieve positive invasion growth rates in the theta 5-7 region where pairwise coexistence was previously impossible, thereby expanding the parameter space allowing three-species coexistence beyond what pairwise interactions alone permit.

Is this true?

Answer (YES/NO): NO